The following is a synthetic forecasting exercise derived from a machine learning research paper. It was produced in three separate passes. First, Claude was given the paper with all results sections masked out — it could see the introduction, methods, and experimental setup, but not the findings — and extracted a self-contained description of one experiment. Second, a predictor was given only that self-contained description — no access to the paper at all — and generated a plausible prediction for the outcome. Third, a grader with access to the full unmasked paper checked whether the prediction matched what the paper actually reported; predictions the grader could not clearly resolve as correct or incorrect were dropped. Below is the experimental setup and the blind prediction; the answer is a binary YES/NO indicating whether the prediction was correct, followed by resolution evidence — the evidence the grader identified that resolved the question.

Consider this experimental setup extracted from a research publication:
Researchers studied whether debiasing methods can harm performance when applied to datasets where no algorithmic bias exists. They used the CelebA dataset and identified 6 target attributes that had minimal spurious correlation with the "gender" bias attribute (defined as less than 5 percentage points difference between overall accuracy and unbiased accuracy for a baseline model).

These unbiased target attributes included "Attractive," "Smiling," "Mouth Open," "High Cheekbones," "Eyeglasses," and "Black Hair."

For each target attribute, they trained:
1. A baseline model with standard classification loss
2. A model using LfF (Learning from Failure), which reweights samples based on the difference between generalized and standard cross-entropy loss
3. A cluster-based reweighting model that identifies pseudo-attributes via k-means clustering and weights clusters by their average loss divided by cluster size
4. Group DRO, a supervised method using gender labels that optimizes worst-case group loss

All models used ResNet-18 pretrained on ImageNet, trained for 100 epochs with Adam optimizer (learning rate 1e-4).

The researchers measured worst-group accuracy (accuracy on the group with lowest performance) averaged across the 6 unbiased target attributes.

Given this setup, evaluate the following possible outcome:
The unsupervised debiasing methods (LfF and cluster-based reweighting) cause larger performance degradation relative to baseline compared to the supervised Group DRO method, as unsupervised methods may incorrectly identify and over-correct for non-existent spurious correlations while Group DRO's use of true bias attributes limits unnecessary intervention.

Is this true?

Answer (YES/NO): NO